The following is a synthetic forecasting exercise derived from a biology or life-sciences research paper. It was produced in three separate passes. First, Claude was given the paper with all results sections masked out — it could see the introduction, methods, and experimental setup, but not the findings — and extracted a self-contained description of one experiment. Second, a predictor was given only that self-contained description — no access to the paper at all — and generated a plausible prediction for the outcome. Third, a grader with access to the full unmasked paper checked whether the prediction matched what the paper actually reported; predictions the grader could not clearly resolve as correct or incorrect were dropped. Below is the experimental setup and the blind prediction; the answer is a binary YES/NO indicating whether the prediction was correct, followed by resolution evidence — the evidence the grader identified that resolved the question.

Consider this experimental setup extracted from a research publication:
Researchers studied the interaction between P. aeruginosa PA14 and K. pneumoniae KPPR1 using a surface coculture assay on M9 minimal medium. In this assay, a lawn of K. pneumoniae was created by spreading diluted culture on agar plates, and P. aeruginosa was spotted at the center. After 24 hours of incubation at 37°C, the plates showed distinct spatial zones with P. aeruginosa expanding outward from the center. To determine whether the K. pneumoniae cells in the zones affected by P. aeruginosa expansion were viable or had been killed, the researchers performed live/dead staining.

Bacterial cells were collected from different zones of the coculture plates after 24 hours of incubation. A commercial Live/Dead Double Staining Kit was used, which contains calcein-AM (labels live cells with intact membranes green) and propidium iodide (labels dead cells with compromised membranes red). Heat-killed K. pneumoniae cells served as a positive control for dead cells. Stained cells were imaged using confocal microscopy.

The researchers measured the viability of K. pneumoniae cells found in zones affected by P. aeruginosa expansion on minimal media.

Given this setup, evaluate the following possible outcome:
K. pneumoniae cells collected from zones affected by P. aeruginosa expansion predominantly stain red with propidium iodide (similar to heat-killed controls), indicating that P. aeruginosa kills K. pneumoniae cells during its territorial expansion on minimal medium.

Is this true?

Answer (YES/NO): NO